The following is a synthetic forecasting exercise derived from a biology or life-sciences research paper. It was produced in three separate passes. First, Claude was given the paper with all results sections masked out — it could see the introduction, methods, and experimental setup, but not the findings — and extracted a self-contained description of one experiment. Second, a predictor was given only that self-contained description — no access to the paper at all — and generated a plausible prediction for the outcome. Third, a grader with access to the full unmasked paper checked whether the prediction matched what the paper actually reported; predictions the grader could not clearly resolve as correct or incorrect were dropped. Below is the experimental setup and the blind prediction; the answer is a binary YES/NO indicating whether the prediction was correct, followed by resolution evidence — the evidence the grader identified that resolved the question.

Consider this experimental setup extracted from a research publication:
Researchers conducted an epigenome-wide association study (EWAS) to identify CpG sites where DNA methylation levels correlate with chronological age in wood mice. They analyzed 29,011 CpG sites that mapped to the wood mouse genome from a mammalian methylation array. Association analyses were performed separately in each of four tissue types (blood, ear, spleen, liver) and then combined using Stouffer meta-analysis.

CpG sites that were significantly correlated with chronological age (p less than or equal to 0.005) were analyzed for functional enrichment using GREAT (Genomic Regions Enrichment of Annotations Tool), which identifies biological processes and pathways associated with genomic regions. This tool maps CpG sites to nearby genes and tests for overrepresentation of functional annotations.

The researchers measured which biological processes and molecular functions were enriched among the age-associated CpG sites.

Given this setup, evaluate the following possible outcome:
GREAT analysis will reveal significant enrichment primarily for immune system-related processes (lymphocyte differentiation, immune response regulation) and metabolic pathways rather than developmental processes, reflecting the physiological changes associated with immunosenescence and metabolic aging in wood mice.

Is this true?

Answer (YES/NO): NO